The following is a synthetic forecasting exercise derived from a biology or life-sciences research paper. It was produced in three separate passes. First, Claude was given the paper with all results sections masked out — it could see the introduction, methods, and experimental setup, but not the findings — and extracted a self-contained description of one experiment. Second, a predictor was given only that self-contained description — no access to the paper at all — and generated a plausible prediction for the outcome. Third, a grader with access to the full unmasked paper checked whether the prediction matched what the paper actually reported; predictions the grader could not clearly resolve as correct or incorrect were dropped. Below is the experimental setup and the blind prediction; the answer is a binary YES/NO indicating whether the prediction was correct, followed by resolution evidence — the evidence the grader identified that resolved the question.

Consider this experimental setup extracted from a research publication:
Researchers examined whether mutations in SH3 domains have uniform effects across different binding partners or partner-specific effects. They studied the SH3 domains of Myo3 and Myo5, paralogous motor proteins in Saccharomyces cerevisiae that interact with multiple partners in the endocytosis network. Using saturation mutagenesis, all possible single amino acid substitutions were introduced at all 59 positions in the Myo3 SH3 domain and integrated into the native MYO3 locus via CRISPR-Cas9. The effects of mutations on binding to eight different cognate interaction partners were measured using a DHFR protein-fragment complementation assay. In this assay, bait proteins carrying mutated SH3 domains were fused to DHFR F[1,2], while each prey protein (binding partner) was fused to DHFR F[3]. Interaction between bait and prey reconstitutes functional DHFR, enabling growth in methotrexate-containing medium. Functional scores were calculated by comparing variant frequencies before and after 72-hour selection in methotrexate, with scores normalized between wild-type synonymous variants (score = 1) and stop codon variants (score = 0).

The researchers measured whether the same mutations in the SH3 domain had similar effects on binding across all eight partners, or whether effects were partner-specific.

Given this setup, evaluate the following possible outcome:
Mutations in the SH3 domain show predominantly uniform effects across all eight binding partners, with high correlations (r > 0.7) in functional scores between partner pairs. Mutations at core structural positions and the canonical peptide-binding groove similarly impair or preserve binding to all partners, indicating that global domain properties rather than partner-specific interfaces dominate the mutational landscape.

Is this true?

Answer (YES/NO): NO